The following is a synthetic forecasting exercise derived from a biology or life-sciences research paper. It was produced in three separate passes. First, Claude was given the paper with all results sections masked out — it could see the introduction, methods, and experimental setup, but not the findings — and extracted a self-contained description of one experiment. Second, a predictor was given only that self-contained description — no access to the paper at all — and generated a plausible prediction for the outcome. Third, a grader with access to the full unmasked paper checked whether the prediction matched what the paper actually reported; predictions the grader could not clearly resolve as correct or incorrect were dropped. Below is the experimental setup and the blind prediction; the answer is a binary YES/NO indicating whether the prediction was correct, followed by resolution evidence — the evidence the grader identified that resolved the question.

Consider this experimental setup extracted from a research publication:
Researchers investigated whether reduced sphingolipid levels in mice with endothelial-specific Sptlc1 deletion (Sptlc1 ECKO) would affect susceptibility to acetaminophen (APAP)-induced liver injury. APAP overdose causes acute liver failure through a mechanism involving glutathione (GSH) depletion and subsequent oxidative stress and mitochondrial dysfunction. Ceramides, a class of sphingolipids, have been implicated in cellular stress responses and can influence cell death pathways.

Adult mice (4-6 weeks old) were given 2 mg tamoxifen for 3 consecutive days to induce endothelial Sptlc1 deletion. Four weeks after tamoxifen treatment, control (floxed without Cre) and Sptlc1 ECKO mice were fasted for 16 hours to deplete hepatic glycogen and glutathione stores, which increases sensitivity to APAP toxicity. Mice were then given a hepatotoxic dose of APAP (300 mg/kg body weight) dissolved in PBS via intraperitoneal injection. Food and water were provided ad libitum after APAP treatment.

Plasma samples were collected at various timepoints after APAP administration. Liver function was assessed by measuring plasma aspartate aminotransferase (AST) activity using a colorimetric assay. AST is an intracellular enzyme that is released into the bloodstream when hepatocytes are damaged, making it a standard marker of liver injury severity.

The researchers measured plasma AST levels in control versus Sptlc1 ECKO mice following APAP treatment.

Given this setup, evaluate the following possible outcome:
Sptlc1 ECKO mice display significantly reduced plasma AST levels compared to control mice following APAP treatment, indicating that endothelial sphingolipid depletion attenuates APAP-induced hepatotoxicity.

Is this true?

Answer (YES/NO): YES